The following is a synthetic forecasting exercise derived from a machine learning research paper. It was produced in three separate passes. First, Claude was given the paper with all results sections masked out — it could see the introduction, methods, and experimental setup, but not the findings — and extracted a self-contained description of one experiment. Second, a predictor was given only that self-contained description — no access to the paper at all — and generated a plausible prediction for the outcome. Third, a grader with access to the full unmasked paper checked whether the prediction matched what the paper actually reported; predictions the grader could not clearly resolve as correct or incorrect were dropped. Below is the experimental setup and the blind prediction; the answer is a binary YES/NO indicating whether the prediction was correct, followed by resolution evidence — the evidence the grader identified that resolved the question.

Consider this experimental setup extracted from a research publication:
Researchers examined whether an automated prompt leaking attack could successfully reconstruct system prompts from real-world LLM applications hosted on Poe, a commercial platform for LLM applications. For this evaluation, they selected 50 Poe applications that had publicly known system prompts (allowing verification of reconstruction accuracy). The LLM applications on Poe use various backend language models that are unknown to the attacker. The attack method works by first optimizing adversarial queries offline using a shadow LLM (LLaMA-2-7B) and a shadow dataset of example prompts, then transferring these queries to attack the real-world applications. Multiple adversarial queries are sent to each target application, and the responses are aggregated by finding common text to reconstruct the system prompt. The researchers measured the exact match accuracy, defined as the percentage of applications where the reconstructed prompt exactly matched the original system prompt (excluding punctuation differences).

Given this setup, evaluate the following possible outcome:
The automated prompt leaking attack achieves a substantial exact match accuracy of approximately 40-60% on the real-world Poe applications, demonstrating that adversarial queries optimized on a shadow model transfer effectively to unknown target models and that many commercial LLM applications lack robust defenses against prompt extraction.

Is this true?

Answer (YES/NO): NO